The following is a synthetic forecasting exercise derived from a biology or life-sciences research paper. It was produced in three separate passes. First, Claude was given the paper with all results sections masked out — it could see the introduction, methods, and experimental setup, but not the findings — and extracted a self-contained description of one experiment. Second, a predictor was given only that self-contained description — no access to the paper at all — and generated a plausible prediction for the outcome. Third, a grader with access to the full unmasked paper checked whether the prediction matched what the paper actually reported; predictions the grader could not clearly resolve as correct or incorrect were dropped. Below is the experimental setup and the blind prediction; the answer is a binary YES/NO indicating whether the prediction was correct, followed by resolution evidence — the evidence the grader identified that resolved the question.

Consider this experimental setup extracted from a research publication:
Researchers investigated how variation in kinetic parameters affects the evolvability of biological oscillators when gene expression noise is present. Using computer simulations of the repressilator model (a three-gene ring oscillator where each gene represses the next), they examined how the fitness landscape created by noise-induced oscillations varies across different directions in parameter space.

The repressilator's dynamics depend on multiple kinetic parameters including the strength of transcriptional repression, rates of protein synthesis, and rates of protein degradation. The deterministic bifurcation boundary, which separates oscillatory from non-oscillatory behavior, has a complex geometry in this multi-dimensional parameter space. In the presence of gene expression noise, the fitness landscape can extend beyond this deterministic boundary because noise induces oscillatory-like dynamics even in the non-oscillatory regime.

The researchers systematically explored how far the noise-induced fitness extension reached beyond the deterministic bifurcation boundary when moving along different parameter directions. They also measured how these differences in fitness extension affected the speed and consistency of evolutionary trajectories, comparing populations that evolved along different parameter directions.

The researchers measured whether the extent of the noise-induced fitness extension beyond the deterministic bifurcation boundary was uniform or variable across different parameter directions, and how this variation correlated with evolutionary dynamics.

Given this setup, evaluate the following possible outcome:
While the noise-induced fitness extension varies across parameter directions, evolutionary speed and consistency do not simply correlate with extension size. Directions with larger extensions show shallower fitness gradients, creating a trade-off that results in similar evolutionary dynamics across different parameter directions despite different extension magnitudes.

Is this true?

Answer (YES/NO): NO